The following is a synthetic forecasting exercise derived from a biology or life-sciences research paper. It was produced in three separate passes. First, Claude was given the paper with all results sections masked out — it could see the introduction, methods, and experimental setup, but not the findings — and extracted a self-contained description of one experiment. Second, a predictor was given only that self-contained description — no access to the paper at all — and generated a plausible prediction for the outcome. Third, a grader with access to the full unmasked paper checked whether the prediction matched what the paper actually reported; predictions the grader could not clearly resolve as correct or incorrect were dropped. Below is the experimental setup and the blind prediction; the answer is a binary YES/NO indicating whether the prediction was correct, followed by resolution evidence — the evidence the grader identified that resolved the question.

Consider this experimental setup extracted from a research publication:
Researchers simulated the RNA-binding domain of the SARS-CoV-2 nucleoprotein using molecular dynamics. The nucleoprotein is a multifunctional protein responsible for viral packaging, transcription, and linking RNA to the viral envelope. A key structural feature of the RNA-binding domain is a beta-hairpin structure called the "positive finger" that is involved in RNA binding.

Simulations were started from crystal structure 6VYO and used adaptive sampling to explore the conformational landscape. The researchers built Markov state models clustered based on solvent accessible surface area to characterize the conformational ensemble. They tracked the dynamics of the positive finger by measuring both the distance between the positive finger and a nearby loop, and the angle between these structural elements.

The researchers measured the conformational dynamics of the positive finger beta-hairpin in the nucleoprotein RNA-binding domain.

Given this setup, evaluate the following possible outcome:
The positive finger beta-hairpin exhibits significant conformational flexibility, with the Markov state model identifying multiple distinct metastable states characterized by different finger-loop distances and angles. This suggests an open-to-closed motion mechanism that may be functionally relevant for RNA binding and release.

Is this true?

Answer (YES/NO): YES